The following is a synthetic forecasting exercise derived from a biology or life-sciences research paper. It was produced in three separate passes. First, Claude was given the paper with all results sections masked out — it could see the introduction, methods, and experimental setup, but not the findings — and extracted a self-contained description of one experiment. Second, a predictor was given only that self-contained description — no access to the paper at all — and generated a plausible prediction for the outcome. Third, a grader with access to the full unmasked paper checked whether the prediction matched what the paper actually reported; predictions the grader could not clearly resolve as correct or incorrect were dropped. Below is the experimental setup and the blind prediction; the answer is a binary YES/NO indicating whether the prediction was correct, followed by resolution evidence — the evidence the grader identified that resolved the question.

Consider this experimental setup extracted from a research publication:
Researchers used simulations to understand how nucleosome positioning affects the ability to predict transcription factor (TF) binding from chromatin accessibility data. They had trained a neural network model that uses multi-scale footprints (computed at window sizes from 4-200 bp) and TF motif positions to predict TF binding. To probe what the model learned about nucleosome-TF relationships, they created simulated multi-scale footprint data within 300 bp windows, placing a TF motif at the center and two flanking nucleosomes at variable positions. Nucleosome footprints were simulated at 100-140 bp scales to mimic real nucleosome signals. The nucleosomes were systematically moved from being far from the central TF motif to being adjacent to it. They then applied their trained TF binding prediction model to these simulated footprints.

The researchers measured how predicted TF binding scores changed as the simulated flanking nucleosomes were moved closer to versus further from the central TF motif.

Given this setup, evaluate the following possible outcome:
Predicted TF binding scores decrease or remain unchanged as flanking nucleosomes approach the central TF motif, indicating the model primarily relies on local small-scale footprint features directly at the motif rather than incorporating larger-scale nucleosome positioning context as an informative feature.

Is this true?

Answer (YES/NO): NO